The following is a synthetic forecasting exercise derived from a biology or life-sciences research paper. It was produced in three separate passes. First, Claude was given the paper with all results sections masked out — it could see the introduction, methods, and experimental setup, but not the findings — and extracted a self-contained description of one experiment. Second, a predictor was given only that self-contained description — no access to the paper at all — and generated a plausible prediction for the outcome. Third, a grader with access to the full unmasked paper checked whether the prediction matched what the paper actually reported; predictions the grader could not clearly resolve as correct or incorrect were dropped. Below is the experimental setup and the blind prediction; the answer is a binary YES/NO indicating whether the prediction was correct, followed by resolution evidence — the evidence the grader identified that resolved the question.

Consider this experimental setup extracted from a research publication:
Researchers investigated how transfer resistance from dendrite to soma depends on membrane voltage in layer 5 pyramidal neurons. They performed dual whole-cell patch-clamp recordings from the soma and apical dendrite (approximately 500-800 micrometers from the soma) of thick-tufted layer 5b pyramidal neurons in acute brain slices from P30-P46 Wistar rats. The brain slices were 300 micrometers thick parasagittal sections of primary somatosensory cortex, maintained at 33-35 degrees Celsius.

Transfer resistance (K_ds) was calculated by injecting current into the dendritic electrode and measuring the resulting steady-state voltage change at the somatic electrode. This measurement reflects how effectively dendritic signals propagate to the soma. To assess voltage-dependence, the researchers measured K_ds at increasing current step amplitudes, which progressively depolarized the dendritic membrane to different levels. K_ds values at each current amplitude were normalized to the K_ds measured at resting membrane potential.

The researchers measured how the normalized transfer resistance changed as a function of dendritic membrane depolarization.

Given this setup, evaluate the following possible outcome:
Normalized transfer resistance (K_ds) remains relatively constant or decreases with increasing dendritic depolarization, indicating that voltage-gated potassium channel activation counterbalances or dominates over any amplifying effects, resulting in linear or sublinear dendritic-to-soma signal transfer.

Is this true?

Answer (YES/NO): NO